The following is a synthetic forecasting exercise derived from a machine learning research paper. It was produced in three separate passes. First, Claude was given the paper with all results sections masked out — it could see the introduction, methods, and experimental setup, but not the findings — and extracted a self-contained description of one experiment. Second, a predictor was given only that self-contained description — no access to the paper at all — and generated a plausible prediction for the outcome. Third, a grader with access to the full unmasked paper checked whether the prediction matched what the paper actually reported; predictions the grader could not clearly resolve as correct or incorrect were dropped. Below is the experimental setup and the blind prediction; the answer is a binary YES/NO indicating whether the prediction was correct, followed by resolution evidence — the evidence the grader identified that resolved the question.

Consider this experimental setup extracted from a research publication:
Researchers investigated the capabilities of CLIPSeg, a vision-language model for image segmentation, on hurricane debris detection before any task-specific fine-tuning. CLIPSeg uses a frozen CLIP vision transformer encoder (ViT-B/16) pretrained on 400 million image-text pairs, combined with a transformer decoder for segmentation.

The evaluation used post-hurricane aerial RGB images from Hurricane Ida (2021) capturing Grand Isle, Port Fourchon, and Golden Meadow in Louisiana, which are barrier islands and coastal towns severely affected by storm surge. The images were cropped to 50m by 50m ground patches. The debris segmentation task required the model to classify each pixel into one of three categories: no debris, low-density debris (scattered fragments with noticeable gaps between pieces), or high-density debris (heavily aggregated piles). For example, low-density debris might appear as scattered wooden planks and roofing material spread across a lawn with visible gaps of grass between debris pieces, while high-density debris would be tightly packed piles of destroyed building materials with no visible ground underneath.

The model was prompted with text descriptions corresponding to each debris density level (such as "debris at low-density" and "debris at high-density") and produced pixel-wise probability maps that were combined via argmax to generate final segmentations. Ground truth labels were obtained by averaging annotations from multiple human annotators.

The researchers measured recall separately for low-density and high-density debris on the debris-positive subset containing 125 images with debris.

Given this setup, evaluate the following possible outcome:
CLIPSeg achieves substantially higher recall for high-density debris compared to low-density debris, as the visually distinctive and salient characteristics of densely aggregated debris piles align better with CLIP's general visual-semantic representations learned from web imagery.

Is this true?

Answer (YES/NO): YES